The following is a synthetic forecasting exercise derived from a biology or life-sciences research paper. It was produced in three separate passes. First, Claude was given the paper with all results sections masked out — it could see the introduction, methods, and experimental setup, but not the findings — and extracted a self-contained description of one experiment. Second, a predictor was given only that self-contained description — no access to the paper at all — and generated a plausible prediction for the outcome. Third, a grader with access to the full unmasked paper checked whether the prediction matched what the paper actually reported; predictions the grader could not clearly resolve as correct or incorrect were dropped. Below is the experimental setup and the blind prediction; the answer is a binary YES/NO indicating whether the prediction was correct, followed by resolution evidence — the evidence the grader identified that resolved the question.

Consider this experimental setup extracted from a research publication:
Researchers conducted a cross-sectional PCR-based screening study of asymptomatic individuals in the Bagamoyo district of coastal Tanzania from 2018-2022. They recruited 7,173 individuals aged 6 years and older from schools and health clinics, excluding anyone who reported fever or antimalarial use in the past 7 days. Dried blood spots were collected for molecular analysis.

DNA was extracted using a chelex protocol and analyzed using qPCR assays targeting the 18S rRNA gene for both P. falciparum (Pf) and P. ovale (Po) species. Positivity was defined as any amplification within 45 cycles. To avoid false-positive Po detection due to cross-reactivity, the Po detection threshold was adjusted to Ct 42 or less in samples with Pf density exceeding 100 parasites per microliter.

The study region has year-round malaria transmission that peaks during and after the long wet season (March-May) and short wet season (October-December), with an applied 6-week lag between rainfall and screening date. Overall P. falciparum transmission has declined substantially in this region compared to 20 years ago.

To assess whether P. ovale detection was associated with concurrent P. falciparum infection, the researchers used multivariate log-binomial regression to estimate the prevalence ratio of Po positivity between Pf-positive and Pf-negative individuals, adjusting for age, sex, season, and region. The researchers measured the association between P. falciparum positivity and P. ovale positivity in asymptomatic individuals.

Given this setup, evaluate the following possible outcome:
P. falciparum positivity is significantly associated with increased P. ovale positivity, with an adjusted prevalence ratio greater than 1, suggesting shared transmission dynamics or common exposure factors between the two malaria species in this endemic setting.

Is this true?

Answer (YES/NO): NO